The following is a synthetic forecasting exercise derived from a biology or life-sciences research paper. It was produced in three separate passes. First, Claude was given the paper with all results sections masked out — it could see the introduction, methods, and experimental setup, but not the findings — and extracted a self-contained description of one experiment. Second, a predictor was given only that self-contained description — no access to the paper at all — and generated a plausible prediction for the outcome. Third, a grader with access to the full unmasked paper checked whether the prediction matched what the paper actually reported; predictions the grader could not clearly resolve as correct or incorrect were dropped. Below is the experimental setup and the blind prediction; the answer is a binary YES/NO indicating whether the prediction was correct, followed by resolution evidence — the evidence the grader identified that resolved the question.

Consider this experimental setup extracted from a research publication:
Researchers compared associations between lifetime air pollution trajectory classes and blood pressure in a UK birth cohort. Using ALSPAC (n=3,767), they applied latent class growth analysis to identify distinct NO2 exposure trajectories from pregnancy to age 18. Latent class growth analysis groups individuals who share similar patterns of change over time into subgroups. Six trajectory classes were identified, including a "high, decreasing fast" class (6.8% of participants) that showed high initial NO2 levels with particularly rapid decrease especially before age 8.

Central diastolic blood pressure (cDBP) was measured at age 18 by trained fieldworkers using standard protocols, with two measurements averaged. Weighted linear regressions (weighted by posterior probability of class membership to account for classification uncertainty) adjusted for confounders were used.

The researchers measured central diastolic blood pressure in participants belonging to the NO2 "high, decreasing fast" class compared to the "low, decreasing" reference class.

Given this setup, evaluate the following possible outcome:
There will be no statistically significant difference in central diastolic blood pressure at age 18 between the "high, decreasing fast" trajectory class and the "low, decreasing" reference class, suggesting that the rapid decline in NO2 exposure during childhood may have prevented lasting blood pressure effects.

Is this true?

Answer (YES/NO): NO